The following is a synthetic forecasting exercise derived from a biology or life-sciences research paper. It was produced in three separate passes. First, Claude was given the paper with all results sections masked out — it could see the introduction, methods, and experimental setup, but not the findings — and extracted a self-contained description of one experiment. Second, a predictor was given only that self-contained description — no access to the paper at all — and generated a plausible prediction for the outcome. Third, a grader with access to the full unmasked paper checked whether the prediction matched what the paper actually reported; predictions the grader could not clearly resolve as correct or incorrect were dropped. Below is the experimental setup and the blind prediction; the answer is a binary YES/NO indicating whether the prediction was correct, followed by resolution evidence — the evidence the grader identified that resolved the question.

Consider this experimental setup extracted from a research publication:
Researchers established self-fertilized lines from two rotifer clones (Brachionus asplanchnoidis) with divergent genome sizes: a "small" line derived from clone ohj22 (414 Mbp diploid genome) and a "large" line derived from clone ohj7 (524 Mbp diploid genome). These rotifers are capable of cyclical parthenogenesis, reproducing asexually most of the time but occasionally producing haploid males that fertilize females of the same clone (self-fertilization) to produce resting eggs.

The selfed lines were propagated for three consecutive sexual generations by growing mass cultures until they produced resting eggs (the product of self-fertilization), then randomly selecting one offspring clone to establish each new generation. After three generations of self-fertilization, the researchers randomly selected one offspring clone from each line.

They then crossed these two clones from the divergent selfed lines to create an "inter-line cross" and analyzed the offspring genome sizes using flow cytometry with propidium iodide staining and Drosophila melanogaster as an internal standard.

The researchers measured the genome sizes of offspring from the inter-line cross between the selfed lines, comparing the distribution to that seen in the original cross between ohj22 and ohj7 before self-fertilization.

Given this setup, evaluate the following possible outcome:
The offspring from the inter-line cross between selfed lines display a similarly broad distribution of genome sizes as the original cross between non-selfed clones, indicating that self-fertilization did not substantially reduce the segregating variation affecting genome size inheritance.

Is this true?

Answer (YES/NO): YES